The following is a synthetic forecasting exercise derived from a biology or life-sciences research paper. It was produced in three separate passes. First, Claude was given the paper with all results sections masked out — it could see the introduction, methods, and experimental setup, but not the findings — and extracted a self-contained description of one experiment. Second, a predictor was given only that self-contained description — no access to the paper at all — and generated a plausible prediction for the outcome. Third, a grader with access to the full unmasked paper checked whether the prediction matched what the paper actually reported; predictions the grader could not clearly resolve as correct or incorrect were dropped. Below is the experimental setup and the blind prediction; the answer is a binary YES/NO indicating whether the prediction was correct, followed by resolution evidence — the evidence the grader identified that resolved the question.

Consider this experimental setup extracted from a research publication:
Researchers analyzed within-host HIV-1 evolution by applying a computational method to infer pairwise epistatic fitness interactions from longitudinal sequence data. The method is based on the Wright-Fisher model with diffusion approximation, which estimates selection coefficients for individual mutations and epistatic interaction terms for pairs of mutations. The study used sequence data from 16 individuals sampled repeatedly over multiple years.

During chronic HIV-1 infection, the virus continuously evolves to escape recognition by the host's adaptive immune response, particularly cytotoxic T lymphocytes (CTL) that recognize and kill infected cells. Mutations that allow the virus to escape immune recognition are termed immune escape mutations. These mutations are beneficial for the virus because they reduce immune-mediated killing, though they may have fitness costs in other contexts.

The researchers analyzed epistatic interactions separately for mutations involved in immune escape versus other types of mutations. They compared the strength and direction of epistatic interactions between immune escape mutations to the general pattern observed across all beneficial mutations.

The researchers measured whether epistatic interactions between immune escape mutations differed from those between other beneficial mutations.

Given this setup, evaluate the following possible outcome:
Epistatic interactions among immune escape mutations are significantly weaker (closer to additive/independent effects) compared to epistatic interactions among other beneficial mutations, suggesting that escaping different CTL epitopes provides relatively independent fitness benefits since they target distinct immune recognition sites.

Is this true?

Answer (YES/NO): NO